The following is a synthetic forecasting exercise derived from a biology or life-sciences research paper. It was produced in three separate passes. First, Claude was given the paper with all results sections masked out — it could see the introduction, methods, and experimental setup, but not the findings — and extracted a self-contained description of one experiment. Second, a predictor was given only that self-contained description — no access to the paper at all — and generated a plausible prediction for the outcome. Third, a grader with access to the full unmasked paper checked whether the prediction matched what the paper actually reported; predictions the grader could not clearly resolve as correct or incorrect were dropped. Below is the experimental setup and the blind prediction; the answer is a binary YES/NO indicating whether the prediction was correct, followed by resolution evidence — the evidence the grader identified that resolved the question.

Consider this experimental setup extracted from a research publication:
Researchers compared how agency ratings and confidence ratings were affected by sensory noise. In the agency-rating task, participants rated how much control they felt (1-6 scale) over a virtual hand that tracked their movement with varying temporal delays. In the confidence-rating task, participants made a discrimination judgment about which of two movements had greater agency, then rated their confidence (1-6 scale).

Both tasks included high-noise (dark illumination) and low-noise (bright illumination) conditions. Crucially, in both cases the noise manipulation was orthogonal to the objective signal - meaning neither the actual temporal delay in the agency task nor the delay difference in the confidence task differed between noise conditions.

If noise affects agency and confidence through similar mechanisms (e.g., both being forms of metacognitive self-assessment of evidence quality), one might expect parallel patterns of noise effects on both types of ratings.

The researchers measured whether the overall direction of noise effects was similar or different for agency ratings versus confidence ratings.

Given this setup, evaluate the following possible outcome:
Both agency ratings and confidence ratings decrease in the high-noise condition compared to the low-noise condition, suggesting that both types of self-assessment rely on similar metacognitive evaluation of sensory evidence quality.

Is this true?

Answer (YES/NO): NO